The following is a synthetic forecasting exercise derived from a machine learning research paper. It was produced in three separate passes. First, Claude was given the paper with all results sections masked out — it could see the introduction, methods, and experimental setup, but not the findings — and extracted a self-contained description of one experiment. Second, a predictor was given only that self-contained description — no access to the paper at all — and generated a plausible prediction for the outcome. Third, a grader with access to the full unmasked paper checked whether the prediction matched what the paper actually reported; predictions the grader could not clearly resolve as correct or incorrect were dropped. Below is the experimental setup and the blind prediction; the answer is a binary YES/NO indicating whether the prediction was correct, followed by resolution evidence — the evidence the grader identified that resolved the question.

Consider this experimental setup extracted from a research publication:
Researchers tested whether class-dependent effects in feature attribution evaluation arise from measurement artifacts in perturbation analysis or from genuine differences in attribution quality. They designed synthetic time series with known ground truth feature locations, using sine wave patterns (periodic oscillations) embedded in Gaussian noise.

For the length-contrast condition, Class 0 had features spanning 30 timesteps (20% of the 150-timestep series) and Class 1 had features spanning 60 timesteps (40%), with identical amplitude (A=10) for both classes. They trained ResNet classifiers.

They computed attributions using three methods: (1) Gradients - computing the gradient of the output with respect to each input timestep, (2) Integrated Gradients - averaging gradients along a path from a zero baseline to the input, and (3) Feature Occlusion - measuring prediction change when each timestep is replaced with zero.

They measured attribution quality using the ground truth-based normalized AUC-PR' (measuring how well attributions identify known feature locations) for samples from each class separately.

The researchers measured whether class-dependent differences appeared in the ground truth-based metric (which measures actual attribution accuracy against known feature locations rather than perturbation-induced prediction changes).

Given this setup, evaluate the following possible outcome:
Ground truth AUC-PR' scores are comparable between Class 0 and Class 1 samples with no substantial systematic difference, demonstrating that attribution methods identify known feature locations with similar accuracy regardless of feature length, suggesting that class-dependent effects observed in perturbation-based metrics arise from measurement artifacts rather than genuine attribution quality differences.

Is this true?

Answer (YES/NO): NO